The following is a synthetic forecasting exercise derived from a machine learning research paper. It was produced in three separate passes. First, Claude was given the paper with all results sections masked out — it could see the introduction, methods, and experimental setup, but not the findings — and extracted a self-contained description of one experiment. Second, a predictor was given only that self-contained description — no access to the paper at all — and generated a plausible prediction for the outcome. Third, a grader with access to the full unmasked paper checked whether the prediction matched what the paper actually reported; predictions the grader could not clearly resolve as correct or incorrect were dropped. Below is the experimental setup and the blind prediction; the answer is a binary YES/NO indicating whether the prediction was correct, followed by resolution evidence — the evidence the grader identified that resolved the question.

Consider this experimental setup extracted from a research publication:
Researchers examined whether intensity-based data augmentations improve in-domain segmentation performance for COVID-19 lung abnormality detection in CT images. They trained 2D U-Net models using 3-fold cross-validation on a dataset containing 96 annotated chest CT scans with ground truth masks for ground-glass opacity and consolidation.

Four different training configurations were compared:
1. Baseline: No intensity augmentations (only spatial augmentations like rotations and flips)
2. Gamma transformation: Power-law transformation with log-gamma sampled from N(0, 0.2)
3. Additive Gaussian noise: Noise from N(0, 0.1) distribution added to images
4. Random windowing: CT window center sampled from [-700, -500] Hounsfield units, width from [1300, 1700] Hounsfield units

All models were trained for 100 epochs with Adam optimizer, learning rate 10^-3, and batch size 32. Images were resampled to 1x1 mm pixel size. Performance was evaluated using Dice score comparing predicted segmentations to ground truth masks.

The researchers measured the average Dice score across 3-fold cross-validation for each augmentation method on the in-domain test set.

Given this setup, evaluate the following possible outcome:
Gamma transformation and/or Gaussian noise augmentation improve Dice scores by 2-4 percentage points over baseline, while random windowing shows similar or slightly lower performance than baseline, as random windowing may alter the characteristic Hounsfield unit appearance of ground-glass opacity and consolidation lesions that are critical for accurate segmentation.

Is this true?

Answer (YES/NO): NO